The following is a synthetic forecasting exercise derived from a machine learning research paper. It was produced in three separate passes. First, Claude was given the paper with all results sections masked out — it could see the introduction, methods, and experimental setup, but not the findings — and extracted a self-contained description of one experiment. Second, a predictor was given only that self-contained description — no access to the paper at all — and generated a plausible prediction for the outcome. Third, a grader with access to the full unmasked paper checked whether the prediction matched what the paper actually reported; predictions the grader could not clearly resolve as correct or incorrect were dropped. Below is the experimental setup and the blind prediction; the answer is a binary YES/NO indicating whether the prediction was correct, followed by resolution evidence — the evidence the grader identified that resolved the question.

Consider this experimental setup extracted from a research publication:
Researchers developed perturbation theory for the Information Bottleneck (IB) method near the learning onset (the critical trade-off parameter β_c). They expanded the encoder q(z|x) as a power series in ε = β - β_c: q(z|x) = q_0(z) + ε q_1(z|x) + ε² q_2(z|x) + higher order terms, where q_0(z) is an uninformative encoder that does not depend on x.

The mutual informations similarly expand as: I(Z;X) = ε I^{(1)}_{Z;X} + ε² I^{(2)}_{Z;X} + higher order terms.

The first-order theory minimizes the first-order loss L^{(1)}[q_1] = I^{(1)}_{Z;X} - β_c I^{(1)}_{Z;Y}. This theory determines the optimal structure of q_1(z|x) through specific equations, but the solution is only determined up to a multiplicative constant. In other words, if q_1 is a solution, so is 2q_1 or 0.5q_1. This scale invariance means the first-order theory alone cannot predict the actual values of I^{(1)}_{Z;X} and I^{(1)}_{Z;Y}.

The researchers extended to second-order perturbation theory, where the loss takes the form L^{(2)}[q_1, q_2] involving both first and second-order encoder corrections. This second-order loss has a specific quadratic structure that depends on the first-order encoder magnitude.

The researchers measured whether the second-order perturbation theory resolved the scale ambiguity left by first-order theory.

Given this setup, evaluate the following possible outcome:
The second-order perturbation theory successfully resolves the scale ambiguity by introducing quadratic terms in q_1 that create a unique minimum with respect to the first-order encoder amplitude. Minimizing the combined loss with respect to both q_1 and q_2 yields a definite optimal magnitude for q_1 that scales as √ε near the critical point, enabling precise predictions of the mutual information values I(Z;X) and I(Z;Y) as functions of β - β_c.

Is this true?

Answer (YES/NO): NO